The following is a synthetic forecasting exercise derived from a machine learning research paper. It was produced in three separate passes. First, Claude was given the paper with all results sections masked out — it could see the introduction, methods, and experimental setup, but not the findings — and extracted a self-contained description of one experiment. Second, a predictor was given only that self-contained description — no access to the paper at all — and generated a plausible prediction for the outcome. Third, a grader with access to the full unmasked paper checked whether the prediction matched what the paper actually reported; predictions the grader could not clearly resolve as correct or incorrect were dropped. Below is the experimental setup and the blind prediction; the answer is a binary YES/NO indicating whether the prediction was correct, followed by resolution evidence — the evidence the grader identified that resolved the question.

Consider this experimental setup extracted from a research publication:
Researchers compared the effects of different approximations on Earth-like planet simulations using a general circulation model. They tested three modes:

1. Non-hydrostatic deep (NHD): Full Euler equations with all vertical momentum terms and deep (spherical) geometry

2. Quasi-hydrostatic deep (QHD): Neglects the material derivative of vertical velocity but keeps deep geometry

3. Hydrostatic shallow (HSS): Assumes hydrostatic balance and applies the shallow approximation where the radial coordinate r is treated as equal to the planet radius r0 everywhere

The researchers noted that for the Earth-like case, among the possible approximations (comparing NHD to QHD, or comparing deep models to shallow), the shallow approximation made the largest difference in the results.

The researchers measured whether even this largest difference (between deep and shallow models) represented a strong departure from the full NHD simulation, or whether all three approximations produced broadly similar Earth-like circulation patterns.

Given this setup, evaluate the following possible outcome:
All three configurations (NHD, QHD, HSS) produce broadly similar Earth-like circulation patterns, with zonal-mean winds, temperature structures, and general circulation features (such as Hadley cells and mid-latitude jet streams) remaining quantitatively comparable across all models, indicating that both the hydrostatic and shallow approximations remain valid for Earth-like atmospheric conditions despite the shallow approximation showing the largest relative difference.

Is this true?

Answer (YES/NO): YES